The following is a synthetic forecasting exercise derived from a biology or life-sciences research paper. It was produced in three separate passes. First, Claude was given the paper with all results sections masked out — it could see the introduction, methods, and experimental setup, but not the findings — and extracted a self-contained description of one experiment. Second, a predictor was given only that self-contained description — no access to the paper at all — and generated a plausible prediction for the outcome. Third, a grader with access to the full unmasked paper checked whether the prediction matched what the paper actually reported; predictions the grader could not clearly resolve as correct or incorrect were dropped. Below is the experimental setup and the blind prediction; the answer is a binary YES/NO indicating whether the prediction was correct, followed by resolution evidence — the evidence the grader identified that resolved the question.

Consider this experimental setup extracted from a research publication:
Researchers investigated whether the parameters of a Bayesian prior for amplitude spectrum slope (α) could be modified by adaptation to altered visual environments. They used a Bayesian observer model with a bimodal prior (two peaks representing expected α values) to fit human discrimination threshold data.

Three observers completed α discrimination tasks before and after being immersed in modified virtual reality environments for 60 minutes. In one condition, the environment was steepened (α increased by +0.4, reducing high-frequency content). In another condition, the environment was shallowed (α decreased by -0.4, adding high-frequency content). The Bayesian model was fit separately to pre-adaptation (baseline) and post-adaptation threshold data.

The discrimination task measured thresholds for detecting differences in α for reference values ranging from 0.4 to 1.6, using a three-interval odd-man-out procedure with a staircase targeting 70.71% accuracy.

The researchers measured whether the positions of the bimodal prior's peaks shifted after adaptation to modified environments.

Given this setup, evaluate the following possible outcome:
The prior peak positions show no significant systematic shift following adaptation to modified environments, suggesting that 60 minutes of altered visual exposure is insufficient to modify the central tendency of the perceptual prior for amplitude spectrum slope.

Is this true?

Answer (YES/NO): NO